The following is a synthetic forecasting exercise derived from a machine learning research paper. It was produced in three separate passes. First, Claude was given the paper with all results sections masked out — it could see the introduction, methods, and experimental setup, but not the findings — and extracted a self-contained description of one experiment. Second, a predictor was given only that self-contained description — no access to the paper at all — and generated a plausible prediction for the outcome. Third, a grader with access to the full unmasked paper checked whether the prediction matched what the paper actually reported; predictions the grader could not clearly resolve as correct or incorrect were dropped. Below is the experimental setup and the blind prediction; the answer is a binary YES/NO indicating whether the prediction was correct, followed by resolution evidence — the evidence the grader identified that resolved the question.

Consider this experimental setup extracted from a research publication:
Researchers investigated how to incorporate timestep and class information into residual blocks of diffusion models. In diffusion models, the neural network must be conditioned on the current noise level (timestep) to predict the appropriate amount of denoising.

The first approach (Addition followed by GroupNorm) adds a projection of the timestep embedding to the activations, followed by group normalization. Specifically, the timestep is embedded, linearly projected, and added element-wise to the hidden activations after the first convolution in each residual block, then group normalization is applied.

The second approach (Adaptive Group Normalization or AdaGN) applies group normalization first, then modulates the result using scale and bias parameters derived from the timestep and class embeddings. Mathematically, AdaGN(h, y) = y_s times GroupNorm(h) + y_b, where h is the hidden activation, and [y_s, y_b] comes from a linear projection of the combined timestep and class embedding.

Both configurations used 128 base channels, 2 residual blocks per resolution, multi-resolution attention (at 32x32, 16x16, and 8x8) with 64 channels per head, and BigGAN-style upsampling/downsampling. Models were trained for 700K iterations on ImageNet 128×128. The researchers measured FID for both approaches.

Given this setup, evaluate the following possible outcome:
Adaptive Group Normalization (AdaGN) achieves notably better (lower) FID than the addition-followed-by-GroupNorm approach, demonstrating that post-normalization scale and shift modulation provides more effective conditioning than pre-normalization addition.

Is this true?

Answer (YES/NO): YES